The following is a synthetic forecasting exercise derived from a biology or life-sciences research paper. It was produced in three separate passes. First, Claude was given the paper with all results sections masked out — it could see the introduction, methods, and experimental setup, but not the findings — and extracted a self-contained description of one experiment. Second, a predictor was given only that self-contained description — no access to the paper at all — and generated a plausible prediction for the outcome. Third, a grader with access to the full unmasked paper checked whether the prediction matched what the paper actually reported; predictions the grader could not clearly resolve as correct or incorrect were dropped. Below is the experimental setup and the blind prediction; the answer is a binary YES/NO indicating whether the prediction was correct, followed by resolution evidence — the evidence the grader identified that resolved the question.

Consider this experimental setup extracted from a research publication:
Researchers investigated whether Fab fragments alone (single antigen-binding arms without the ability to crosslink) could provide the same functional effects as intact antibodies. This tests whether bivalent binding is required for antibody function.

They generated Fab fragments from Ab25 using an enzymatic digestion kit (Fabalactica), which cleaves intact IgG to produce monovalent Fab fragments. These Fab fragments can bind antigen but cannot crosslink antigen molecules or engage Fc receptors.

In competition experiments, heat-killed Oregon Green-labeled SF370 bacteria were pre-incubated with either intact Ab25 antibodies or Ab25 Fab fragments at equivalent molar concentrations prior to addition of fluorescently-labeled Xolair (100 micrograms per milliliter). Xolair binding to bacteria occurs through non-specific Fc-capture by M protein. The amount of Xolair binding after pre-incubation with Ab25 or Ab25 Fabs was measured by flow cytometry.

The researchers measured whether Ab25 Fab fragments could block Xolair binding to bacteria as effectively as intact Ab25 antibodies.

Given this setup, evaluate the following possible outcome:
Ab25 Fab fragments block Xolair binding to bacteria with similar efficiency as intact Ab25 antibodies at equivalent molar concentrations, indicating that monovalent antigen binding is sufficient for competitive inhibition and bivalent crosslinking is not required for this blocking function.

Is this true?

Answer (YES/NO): NO